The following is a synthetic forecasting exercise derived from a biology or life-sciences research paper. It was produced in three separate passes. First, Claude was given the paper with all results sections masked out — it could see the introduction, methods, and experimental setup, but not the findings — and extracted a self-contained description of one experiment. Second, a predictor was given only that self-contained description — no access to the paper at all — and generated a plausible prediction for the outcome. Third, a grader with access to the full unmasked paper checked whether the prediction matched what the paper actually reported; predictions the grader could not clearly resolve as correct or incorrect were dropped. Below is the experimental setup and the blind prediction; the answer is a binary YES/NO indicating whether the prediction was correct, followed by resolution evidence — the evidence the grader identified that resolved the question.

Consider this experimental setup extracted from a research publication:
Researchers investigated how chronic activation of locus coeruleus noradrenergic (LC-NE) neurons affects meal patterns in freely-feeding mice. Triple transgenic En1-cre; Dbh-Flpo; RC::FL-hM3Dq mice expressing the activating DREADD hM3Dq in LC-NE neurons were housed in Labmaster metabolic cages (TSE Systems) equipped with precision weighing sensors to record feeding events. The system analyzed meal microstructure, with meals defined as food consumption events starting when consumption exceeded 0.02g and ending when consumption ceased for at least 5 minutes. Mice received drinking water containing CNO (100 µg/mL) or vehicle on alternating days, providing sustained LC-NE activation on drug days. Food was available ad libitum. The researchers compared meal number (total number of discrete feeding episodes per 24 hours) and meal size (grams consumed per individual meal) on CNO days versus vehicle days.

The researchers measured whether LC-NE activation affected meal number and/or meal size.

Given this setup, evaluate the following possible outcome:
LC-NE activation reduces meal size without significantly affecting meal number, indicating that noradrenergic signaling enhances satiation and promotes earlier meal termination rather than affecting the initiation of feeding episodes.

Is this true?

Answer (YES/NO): NO